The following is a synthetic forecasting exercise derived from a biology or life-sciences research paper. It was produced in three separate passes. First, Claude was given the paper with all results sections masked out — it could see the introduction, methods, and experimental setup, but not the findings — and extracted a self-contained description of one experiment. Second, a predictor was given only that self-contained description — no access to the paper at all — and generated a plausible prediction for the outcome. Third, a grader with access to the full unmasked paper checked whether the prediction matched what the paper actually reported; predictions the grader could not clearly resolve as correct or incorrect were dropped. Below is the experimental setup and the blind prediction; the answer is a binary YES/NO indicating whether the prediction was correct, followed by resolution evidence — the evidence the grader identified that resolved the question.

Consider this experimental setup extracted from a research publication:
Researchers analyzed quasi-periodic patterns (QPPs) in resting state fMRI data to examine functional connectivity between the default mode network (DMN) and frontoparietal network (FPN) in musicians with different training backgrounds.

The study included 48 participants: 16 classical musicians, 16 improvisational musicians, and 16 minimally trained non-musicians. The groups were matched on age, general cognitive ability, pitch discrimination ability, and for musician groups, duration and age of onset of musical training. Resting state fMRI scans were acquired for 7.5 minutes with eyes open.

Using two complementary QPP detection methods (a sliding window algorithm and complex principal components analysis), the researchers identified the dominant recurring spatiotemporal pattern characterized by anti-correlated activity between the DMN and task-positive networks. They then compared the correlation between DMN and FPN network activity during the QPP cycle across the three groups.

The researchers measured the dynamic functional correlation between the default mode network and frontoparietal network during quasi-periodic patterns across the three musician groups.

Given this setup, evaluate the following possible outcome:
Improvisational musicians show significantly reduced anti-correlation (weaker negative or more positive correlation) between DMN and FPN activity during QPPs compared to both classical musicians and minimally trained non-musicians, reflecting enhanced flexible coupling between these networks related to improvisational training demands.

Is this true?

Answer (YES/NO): YES